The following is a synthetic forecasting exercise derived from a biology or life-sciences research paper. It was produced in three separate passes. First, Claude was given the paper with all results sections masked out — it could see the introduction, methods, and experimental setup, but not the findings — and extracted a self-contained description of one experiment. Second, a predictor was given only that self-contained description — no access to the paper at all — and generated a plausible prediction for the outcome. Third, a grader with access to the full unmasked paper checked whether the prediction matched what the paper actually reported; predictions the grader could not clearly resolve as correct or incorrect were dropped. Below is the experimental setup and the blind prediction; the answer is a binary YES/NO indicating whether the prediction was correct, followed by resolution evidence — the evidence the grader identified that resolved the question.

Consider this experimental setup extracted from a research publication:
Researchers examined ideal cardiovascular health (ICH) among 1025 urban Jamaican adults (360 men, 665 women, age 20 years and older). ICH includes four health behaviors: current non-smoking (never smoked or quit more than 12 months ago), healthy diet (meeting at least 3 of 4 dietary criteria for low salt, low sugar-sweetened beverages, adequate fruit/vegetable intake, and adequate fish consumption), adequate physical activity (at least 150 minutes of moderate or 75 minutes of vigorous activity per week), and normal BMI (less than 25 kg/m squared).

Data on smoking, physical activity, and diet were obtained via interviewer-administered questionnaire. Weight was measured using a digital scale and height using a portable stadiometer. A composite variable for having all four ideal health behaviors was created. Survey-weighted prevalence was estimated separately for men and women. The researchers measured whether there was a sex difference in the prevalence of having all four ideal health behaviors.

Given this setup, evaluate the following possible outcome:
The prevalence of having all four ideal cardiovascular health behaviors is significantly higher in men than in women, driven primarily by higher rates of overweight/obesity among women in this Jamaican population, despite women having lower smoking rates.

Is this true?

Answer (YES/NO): YES